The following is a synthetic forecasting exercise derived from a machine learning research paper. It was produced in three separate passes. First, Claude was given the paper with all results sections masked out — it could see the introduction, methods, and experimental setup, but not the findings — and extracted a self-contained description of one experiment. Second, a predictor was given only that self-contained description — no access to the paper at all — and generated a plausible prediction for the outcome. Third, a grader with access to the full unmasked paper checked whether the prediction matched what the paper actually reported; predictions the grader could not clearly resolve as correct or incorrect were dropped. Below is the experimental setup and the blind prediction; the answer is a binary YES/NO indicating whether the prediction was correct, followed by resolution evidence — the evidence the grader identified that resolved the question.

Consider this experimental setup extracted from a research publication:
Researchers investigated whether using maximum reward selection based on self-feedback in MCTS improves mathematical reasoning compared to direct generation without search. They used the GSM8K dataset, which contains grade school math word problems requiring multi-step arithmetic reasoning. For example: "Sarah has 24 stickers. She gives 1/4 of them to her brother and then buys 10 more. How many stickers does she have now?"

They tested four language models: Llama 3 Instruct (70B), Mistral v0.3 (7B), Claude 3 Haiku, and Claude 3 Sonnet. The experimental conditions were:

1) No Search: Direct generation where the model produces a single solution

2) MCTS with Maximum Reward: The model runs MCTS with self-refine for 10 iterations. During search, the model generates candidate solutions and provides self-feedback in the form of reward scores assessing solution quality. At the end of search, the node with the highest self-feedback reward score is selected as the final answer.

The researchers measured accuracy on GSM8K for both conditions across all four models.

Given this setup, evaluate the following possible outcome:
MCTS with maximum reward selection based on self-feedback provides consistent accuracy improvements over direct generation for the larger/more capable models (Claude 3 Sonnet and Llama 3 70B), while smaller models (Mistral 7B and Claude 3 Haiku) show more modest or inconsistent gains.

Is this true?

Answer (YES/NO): NO